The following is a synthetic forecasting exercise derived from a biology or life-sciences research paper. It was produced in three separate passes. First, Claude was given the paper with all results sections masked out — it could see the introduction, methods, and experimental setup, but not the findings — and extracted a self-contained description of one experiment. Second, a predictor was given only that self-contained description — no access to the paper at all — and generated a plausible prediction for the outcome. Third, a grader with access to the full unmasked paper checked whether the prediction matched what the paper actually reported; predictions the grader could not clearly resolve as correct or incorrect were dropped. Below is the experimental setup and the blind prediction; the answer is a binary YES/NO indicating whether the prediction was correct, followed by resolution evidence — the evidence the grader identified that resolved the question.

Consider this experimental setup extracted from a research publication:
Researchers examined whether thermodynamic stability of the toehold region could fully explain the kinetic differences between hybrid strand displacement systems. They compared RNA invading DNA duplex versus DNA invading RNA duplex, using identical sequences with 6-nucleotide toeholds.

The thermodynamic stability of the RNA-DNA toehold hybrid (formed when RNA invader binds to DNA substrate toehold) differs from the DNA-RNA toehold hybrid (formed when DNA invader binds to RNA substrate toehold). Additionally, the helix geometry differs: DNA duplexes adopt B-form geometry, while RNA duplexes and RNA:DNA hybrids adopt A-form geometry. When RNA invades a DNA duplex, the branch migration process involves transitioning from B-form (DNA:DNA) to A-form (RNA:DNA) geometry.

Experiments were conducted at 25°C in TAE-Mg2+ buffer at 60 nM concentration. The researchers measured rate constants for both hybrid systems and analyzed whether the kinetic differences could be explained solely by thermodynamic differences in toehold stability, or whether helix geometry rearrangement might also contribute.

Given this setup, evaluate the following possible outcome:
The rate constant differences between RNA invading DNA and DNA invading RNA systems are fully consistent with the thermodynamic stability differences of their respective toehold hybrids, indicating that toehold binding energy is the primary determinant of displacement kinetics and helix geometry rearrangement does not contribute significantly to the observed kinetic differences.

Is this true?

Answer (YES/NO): NO